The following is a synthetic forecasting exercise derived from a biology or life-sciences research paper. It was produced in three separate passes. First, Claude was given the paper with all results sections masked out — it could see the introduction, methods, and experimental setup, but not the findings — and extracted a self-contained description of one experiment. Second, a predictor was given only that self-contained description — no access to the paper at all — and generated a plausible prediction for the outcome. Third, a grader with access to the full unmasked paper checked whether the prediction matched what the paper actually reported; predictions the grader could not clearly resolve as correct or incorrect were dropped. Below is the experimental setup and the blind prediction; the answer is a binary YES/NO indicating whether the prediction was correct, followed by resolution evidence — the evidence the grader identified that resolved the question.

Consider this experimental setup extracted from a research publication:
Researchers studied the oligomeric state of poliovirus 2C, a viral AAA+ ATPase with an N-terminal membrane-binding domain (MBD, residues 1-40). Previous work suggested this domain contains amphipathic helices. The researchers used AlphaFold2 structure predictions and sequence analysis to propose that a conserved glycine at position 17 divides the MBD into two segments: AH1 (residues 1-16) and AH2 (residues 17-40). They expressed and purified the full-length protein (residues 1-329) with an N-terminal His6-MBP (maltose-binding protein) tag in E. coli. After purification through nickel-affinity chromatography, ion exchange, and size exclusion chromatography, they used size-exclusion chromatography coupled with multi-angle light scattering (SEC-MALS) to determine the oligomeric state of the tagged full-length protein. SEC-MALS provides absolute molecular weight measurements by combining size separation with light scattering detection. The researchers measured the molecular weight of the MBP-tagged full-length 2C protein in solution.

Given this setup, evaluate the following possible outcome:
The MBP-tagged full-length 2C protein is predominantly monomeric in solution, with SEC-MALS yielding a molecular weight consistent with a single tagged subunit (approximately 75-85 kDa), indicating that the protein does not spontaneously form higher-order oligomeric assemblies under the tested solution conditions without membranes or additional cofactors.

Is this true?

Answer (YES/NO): NO